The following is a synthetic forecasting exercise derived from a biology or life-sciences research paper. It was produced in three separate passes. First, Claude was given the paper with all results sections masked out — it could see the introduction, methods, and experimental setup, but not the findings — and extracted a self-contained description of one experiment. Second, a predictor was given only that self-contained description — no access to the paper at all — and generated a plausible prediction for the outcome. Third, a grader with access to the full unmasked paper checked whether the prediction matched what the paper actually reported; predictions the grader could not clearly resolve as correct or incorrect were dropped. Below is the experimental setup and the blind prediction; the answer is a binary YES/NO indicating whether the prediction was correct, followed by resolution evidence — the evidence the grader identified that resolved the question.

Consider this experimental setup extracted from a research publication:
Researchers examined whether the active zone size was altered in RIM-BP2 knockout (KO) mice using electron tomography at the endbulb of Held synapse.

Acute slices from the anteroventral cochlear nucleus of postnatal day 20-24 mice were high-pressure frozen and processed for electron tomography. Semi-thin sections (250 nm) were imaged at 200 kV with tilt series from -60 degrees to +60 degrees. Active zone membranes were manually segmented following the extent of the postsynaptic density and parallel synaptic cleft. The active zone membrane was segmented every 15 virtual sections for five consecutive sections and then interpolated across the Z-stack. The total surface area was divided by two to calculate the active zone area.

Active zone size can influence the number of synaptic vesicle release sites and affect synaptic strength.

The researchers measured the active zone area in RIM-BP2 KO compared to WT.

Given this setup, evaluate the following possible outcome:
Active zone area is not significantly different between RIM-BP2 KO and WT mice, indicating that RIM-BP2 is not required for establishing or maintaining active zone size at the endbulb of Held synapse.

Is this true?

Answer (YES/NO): NO